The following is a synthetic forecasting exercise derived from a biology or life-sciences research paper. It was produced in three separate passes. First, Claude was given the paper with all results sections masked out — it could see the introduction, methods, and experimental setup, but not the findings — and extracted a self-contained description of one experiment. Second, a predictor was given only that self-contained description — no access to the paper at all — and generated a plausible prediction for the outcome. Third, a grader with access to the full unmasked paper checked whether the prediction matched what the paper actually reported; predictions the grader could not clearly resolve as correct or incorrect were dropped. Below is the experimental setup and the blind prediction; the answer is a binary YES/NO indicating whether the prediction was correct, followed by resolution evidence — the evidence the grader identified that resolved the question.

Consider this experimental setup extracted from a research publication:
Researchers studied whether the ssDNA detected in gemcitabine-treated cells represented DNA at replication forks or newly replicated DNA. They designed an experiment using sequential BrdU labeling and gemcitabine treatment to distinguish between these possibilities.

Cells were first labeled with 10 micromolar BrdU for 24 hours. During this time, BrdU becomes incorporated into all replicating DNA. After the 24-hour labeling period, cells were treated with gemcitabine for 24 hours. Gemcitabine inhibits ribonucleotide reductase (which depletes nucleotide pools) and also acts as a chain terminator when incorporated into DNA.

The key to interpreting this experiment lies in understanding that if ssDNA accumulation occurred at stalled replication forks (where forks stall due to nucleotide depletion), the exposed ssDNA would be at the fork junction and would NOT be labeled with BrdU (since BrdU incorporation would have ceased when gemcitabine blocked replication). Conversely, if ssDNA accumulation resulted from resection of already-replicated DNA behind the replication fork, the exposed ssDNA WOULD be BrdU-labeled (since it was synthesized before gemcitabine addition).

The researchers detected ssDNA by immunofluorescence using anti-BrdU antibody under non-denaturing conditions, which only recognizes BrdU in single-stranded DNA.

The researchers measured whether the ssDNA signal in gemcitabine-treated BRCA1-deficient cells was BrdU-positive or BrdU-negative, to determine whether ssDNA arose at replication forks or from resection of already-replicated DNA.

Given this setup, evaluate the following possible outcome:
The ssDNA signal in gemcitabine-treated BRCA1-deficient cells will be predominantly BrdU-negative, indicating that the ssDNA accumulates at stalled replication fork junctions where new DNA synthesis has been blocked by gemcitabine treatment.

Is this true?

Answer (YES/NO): NO